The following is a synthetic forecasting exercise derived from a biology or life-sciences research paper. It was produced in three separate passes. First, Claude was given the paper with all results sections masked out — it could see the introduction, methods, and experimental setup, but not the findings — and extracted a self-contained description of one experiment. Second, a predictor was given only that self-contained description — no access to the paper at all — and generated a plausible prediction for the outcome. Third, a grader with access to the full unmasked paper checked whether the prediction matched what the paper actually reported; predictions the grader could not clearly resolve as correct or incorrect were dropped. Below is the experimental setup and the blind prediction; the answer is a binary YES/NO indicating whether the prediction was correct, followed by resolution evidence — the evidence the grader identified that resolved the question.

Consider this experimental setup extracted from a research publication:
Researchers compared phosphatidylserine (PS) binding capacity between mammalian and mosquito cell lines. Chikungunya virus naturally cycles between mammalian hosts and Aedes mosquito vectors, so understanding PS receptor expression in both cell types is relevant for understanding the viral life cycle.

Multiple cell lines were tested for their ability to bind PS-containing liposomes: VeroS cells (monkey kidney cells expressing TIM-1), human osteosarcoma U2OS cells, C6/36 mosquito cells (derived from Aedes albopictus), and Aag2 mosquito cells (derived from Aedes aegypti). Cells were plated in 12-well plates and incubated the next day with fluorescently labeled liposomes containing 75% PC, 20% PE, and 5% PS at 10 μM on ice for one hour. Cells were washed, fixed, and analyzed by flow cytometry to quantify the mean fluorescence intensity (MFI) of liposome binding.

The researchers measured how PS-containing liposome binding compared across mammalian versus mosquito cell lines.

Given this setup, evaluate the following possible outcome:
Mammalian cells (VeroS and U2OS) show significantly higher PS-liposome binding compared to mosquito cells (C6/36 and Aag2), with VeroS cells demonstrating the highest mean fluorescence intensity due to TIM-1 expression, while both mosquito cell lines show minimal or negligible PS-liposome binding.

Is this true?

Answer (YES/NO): NO